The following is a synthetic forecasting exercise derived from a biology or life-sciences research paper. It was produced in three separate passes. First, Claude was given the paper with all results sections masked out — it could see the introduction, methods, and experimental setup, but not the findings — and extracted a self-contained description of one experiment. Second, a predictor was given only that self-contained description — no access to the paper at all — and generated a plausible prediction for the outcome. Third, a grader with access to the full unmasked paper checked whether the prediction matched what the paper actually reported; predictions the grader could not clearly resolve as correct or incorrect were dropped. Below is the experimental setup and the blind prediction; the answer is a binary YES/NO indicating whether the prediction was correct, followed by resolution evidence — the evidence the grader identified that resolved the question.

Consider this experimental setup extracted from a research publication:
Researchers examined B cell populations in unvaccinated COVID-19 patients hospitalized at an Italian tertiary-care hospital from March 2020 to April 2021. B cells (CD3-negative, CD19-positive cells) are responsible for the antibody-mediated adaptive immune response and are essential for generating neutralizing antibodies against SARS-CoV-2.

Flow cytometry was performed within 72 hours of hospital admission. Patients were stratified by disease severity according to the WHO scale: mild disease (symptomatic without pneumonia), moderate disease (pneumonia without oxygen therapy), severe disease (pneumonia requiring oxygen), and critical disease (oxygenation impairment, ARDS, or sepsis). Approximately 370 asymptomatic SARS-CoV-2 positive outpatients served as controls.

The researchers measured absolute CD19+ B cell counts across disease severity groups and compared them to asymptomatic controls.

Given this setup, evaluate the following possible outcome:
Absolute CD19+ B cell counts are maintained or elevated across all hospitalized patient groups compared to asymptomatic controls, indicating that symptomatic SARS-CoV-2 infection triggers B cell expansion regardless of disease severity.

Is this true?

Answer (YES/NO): NO